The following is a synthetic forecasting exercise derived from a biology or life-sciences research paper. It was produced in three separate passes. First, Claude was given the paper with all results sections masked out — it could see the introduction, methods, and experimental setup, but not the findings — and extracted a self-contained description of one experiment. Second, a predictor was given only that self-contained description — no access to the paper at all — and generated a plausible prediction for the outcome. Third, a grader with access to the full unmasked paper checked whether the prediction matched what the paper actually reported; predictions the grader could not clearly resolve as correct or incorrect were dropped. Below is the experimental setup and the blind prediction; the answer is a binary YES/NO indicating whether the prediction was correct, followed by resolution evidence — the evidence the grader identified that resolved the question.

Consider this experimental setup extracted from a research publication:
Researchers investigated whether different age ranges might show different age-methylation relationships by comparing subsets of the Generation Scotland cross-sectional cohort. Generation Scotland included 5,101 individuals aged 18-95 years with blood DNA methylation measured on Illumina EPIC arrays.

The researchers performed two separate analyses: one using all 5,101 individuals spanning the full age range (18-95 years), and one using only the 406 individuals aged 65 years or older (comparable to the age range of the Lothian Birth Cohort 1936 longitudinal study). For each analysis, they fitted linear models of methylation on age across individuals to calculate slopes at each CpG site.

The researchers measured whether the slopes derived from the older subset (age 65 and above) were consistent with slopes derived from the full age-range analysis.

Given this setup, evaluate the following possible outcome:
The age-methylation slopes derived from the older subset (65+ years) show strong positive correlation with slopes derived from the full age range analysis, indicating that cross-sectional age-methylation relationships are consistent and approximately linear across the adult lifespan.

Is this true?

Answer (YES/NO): NO